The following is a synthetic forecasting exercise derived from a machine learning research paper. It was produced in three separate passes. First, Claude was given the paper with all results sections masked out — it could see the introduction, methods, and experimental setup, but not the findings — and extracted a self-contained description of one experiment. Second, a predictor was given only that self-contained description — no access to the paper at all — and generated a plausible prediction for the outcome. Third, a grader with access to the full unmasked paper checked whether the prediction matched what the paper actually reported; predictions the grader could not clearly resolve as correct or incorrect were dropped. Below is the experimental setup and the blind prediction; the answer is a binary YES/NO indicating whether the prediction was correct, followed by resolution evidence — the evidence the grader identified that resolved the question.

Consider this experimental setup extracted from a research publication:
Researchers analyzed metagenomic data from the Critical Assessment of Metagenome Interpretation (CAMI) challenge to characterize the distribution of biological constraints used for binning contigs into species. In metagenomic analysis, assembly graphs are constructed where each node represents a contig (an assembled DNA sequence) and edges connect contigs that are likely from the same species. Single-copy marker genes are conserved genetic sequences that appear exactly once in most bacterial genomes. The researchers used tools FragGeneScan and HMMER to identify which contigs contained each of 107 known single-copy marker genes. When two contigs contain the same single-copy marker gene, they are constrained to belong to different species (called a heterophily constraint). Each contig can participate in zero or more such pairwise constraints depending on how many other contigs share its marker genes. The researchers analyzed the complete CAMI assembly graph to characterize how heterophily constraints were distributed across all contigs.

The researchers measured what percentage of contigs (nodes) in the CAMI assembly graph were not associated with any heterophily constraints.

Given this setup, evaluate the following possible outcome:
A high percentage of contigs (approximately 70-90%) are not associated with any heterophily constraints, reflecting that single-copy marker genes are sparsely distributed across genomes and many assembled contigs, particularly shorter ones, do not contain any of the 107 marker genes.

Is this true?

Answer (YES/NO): YES